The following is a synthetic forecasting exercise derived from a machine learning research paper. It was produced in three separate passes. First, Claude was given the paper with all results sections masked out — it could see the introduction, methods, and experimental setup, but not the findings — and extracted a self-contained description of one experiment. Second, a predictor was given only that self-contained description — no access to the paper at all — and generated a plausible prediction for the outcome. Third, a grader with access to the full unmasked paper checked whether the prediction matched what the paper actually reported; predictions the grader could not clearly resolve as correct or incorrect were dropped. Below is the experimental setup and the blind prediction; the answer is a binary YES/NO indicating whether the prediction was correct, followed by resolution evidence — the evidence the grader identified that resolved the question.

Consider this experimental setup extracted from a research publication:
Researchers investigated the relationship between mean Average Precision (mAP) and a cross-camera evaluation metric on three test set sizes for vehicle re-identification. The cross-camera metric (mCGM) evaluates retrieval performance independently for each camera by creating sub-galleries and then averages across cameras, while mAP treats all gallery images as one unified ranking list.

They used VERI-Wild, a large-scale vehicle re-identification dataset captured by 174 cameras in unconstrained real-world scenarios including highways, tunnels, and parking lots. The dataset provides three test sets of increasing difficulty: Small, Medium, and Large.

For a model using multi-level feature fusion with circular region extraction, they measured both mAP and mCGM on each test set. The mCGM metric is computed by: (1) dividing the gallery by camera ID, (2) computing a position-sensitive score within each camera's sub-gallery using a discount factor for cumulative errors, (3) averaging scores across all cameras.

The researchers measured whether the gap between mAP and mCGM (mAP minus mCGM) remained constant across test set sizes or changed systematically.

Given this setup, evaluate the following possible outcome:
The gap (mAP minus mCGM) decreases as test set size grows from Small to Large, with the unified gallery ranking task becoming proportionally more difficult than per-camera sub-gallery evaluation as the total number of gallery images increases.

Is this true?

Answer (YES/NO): NO